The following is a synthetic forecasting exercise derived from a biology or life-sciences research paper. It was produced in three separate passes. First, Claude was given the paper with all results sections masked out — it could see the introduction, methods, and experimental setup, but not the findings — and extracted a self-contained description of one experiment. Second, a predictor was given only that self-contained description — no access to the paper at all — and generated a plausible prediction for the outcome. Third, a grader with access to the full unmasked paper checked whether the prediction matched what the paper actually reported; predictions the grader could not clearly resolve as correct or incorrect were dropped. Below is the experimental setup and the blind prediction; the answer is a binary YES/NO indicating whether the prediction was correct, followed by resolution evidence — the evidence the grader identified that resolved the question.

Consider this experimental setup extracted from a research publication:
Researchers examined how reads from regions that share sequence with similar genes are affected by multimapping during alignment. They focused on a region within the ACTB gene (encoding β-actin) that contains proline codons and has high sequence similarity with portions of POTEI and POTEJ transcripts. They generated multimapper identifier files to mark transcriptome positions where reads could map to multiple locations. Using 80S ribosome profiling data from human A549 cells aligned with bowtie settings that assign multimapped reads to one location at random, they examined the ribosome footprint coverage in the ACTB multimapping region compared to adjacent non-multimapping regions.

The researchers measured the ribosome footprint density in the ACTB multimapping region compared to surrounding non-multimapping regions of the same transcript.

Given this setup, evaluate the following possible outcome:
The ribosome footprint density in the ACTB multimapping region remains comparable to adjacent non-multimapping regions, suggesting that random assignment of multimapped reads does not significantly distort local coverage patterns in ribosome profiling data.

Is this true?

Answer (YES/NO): NO